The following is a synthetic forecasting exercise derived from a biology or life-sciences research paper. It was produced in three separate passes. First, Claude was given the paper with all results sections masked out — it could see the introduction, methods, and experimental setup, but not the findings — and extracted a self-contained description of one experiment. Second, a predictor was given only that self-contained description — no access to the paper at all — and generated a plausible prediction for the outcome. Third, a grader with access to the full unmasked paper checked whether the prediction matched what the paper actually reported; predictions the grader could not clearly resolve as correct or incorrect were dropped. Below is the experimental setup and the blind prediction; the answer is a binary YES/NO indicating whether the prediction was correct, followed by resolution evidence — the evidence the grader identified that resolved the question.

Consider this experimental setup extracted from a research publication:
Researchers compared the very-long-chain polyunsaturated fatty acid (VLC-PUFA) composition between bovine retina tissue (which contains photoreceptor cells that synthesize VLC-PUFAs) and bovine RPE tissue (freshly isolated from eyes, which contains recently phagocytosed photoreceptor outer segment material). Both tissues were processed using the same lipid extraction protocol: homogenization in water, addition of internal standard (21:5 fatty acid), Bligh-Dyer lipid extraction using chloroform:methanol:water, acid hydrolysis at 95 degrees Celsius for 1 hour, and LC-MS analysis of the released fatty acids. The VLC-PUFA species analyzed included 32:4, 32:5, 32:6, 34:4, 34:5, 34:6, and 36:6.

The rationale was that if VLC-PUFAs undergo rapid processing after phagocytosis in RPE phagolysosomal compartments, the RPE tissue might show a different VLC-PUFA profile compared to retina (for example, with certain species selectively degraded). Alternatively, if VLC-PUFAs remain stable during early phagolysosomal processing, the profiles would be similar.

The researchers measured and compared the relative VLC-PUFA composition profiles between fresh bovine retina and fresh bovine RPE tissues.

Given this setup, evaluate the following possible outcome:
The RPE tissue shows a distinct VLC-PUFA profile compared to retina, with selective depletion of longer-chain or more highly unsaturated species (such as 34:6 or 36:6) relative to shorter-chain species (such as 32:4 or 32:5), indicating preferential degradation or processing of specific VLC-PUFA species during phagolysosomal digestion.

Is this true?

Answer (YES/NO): NO